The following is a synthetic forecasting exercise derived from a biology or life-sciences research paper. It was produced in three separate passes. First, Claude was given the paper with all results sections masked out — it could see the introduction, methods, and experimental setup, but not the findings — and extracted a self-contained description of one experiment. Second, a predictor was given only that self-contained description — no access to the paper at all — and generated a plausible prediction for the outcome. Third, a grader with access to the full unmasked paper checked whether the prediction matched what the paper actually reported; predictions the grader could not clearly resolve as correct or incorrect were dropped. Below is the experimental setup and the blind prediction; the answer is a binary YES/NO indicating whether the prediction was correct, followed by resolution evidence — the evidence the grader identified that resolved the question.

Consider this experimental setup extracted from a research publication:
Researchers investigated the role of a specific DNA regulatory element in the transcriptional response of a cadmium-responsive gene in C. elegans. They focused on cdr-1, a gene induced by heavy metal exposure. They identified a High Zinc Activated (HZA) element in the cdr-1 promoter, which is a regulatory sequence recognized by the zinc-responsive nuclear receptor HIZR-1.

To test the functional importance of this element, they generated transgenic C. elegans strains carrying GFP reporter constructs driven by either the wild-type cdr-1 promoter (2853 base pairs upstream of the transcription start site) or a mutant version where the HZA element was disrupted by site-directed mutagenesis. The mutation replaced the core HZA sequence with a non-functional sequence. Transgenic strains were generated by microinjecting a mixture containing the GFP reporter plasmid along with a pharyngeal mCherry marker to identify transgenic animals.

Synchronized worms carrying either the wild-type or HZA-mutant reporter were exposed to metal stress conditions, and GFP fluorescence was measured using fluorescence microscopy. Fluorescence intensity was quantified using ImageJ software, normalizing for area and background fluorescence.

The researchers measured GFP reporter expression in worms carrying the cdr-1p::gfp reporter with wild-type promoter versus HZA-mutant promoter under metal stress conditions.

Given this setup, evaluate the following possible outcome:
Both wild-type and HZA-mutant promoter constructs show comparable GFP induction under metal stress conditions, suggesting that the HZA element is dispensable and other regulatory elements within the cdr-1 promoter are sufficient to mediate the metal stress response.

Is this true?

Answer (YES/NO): NO